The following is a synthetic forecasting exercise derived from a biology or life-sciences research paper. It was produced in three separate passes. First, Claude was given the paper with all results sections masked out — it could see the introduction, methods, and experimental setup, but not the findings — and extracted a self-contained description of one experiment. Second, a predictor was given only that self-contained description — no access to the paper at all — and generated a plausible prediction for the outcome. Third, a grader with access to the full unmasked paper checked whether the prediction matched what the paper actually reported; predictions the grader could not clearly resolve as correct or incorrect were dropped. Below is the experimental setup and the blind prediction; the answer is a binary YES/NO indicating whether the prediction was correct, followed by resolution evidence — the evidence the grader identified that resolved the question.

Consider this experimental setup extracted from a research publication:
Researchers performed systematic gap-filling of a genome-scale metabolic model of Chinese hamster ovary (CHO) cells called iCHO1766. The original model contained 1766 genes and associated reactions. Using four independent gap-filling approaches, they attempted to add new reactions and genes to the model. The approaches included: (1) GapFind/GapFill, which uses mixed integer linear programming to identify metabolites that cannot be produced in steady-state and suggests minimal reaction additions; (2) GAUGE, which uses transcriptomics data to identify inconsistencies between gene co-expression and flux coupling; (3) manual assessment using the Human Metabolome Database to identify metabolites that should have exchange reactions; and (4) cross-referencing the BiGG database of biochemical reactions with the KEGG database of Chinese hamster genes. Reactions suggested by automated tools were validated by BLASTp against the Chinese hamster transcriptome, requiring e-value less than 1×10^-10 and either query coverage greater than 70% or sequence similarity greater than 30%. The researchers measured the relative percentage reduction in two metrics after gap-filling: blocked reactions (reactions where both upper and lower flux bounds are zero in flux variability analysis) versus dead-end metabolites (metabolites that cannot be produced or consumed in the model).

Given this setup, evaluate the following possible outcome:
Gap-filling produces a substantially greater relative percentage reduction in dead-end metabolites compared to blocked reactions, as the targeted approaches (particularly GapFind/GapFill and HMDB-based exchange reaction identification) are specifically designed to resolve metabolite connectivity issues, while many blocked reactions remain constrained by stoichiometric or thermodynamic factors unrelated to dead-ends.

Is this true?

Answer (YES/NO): YES